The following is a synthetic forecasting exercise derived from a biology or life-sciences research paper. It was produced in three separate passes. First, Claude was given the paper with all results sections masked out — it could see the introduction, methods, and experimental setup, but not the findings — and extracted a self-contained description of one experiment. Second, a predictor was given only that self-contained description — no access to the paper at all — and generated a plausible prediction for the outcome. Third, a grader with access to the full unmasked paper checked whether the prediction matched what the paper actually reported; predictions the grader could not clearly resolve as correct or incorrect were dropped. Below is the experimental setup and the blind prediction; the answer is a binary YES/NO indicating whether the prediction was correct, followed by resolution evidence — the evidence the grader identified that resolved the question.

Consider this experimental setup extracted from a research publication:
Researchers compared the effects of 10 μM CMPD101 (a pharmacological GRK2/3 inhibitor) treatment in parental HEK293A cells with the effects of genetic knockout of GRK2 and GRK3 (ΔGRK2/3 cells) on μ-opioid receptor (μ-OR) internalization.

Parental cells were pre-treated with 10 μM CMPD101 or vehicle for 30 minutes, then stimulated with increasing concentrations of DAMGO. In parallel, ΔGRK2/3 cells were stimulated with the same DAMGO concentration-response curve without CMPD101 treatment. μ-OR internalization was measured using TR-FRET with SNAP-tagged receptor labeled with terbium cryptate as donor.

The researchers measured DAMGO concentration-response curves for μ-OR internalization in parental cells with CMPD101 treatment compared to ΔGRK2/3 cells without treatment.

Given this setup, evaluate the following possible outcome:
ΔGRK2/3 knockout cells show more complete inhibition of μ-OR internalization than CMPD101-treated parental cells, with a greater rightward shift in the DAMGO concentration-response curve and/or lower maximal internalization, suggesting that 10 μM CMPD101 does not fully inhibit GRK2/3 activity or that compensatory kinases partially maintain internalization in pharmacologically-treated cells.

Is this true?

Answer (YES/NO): NO